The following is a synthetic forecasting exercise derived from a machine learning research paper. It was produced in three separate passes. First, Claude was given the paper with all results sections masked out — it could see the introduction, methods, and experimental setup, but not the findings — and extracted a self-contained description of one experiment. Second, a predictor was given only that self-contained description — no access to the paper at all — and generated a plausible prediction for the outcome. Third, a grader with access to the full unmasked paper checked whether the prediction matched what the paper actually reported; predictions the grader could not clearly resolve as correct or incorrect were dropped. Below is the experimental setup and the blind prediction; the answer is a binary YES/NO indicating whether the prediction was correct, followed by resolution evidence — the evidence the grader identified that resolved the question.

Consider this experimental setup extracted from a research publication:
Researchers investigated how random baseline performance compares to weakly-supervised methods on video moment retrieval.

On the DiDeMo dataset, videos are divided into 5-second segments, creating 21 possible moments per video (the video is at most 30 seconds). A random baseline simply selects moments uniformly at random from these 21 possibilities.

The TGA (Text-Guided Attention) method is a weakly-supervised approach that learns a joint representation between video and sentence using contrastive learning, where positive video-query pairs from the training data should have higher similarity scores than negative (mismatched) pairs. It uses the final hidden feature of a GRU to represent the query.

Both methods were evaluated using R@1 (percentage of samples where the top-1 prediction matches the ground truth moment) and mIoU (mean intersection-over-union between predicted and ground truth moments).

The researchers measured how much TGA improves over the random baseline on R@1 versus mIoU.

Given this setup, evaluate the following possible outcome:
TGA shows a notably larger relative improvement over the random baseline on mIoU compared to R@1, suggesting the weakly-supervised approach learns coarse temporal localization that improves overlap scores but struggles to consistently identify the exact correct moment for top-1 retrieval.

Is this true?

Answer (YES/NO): NO